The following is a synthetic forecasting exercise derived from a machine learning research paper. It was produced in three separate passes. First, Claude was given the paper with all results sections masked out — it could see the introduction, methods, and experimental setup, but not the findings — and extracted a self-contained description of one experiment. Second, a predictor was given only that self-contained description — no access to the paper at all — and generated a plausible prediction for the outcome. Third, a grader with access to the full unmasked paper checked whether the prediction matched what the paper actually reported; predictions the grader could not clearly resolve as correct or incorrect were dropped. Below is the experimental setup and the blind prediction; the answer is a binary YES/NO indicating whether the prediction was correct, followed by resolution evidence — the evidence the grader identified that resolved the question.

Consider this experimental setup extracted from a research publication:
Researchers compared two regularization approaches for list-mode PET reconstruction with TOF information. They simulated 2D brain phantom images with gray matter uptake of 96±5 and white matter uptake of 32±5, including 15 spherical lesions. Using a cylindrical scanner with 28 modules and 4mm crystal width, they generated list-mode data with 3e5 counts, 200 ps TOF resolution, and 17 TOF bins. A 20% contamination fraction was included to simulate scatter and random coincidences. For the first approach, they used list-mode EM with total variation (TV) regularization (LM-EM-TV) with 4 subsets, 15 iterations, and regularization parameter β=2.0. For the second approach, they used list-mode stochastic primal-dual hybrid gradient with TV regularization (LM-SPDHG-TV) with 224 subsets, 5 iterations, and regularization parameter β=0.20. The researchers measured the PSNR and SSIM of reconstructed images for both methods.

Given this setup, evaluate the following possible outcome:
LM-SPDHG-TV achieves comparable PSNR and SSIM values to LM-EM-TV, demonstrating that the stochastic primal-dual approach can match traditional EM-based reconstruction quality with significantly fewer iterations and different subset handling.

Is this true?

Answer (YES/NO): NO